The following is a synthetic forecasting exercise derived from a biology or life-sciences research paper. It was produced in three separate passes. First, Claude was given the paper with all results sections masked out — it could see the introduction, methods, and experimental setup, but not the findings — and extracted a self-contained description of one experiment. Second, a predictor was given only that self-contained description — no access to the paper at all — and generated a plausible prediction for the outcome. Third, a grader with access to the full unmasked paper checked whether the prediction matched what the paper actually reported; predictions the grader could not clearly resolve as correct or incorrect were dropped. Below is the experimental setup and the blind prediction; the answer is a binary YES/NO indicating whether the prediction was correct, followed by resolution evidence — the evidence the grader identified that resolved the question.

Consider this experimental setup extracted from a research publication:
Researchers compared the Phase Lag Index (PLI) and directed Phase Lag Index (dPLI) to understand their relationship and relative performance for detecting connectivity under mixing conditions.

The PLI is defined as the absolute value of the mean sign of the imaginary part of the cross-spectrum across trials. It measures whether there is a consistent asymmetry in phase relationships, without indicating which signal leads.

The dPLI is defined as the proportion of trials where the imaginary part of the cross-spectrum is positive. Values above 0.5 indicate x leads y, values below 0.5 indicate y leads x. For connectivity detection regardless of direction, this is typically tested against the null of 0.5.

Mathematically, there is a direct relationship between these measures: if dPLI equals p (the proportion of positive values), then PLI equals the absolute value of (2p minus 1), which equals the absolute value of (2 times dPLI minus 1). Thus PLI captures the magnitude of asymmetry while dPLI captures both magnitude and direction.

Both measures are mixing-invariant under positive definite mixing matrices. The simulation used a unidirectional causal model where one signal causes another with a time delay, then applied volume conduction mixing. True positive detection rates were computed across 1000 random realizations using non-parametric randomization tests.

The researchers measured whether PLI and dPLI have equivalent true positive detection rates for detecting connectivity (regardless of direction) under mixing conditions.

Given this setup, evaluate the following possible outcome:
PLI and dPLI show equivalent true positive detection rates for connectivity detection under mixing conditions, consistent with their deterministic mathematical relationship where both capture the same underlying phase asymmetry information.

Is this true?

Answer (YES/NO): YES